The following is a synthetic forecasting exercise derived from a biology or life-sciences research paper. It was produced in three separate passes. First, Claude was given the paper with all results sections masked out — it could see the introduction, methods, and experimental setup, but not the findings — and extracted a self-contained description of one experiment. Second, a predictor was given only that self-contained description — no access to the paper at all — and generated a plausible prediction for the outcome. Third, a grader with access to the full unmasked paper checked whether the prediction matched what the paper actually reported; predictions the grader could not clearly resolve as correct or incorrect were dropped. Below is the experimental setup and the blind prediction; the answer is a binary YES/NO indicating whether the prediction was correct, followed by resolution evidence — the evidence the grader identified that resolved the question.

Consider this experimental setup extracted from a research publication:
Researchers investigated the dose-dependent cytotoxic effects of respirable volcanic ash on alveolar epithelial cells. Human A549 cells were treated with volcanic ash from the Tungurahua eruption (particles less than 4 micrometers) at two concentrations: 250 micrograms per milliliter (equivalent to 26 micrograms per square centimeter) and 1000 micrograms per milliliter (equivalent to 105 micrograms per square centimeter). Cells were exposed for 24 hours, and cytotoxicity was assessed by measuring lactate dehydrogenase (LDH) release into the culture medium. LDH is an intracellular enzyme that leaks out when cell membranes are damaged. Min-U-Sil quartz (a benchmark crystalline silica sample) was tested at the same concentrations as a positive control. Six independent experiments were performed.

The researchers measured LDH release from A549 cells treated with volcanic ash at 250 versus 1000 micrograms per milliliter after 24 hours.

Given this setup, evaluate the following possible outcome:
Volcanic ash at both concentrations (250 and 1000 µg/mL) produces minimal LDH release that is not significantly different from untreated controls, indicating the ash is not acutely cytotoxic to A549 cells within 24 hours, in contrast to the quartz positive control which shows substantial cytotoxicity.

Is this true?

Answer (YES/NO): YES